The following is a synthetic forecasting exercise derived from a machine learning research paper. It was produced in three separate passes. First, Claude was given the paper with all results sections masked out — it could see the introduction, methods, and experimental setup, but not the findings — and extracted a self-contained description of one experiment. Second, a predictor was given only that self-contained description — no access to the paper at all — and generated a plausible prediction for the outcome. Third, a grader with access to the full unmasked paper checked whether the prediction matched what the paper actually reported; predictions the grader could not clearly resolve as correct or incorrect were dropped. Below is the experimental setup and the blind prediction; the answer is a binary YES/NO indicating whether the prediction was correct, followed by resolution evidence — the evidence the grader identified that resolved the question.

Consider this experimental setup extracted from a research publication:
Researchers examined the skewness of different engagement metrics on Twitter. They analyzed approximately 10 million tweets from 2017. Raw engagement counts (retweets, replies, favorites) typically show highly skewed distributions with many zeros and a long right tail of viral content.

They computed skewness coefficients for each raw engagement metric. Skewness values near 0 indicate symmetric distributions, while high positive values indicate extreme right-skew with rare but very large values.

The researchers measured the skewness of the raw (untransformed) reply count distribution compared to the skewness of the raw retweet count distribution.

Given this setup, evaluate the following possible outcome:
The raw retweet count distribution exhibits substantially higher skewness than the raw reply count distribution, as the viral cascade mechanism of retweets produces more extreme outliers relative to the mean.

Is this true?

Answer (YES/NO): YES